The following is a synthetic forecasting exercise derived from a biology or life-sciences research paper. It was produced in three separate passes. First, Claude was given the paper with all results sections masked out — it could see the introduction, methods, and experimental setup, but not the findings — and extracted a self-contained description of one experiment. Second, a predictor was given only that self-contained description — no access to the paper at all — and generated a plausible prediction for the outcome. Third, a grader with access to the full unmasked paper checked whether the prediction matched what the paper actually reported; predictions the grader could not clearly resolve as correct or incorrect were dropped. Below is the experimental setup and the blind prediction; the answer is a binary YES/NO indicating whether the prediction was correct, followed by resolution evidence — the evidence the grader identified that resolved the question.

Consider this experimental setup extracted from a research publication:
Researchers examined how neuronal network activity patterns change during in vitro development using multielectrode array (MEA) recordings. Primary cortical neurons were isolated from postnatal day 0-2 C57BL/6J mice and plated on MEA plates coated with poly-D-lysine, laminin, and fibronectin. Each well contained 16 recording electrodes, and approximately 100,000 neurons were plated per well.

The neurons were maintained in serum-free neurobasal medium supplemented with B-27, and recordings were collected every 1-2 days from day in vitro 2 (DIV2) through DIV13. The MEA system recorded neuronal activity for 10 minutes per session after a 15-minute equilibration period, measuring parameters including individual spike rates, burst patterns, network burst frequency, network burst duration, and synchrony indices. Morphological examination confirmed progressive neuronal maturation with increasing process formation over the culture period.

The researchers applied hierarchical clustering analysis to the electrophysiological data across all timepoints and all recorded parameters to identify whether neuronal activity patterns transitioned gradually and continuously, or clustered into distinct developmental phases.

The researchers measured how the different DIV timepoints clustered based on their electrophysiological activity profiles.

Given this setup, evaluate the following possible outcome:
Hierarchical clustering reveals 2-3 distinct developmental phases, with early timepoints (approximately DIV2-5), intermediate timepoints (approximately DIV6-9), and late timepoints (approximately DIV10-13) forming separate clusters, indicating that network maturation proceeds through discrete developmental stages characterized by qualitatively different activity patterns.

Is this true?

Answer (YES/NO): NO